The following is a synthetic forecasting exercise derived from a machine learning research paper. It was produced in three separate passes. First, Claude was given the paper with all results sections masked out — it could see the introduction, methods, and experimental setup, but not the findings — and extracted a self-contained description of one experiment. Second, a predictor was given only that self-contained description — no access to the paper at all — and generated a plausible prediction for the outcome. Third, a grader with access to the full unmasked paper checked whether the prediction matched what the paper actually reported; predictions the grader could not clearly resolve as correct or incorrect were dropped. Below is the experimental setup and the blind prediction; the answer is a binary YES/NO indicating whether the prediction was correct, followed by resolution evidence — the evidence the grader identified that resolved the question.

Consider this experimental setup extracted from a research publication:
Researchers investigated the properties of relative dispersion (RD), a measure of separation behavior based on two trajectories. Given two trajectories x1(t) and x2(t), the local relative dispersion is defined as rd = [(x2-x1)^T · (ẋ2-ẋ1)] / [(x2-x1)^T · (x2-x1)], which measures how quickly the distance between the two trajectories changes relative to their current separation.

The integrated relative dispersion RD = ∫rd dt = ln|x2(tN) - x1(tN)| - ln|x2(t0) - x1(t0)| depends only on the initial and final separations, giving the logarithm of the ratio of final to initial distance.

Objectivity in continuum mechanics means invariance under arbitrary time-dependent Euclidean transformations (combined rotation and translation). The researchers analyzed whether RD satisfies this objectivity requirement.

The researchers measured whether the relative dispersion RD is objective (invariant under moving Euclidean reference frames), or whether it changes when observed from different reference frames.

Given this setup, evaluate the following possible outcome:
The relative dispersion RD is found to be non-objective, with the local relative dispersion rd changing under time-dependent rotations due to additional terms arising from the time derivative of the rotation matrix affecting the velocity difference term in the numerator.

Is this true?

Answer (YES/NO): NO